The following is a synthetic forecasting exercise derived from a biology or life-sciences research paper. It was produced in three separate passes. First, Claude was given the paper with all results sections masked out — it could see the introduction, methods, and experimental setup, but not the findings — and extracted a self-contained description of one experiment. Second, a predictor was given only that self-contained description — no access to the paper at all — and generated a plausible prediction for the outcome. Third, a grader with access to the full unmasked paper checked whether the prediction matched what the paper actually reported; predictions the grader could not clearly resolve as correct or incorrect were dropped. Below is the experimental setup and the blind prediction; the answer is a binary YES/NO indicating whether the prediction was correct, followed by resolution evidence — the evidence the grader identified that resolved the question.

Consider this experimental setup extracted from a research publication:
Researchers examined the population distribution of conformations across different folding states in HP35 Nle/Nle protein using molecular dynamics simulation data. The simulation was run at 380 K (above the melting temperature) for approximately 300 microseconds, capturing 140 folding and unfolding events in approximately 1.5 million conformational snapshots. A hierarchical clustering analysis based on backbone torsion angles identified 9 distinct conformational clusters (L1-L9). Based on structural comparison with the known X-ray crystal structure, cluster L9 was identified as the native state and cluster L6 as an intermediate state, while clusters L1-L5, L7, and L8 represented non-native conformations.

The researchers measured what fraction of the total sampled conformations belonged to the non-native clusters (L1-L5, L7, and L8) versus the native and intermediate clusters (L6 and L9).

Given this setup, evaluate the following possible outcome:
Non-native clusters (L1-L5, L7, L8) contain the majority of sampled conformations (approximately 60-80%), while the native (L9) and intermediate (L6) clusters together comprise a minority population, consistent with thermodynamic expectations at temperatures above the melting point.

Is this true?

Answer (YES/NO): NO